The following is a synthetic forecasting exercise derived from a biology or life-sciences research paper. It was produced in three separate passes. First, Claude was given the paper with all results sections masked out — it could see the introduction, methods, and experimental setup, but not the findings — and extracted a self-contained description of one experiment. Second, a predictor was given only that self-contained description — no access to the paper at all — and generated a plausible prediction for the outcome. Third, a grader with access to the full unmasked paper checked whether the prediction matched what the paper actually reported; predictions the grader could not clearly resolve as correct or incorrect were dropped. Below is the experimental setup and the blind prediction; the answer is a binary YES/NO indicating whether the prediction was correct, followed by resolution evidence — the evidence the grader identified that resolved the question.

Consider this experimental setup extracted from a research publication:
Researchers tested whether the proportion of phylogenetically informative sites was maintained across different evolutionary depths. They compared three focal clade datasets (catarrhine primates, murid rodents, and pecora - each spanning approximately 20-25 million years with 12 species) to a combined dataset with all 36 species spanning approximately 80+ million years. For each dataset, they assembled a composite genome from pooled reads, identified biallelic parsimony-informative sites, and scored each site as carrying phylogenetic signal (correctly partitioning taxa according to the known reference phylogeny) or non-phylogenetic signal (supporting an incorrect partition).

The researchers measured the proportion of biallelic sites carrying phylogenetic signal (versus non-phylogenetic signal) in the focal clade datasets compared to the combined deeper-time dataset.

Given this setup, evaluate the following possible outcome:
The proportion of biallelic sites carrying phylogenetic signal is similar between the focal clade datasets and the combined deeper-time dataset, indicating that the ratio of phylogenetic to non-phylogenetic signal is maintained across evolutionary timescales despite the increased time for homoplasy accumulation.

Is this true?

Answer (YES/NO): NO